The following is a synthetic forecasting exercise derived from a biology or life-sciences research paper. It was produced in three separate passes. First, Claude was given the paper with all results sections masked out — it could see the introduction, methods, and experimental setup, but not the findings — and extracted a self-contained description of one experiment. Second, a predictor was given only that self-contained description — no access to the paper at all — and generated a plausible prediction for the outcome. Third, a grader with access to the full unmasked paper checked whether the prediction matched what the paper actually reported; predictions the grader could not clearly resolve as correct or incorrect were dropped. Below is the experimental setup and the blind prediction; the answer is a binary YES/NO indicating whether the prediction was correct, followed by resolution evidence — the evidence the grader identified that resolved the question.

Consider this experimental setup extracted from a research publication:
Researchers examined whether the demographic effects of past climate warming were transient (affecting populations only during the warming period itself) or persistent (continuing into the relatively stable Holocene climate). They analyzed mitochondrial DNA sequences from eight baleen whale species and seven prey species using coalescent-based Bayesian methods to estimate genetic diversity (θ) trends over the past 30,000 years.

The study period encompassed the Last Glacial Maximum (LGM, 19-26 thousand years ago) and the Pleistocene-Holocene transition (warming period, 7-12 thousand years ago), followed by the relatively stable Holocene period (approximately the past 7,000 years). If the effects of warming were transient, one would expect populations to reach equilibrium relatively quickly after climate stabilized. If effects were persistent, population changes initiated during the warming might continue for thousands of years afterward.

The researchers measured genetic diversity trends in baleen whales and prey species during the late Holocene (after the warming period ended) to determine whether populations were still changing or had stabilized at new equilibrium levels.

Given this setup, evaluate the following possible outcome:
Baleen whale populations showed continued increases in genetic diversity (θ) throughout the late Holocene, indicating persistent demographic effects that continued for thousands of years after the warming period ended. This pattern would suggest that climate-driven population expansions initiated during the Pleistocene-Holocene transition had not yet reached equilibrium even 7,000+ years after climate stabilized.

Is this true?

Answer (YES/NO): YES